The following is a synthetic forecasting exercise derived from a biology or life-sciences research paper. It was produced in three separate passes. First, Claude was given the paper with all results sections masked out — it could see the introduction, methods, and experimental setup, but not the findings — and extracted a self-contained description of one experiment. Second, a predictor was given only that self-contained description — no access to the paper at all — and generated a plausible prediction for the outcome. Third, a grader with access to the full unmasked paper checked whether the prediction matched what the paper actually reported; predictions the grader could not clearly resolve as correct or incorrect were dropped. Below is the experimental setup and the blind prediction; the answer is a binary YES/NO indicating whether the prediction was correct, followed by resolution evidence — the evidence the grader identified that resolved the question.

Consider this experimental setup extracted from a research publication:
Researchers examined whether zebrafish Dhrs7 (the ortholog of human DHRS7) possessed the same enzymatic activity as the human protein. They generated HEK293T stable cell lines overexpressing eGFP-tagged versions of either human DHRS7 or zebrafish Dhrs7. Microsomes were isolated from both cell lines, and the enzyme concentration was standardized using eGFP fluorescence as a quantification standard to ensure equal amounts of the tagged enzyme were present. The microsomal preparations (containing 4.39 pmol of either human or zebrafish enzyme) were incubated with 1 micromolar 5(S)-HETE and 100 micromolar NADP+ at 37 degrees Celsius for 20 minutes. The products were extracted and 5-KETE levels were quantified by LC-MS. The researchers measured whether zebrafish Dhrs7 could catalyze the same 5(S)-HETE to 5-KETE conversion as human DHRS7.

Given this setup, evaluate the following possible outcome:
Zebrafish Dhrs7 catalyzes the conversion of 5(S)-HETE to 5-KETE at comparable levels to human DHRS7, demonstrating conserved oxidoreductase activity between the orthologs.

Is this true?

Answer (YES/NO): YES